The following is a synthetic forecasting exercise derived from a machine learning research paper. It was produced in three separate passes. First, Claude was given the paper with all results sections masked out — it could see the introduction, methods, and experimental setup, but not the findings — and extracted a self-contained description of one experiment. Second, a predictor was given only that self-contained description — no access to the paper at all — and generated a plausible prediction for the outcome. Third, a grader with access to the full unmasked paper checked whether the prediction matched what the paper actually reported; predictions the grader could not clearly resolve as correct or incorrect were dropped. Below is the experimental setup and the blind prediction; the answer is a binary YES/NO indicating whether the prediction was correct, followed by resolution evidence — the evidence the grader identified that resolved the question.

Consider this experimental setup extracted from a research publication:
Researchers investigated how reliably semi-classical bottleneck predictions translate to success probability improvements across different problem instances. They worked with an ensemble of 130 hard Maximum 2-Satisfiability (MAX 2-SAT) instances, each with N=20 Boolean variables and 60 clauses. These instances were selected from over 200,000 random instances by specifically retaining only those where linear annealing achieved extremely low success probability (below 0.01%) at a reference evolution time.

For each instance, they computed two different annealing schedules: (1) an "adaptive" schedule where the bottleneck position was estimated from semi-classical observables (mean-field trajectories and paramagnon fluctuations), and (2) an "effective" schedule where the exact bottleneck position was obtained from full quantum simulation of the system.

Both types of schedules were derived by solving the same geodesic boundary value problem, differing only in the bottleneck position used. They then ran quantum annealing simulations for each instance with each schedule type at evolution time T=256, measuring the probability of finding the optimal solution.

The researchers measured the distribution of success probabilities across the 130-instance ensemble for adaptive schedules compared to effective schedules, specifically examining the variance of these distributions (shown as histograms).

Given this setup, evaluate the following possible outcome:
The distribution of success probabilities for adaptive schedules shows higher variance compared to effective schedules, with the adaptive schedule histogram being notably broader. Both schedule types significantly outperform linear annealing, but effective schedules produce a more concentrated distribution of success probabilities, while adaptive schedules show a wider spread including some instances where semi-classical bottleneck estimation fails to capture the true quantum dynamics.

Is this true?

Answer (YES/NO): YES